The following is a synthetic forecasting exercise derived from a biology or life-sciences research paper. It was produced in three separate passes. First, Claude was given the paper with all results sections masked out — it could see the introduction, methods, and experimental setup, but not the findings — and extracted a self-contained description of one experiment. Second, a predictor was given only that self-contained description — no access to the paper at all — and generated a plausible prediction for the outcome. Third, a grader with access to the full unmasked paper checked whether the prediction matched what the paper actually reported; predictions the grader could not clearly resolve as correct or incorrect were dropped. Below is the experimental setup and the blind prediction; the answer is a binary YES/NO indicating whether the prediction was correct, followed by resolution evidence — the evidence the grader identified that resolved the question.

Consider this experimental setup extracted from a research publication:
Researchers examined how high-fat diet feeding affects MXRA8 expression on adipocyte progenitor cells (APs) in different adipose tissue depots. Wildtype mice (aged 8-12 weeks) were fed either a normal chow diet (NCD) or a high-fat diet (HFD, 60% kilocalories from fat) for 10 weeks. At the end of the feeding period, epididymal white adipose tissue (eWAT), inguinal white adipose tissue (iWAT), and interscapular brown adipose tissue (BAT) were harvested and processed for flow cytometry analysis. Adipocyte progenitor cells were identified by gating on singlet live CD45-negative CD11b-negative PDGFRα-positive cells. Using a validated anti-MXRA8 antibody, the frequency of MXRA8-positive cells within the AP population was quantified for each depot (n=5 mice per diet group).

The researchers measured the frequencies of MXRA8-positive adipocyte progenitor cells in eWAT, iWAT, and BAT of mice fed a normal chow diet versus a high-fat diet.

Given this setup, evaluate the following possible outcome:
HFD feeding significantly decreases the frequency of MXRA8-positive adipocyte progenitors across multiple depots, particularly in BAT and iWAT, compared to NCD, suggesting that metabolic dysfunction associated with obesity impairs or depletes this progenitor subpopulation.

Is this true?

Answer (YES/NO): NO